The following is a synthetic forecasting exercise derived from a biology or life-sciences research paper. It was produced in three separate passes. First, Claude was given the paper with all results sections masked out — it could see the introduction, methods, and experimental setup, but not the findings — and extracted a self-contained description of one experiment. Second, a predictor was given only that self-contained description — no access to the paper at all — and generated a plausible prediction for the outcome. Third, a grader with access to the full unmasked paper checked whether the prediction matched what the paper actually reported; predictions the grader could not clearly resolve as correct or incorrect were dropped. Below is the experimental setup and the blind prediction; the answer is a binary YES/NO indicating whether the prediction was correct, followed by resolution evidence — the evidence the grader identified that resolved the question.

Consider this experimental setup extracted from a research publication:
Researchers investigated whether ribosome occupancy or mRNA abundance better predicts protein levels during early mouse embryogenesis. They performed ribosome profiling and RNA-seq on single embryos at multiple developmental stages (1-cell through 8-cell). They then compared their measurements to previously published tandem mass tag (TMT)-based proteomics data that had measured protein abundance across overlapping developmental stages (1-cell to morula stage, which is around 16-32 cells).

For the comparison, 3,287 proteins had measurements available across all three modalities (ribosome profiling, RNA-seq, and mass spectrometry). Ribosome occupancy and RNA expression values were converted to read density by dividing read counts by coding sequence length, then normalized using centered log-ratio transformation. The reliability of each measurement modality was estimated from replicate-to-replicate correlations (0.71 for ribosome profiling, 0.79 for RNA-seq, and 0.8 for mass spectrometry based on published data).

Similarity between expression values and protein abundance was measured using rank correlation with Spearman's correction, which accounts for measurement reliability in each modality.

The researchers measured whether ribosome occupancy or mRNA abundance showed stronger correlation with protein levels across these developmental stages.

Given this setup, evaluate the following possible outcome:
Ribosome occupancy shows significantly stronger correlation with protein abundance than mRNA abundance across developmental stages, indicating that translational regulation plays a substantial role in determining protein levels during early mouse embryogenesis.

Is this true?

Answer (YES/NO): YES